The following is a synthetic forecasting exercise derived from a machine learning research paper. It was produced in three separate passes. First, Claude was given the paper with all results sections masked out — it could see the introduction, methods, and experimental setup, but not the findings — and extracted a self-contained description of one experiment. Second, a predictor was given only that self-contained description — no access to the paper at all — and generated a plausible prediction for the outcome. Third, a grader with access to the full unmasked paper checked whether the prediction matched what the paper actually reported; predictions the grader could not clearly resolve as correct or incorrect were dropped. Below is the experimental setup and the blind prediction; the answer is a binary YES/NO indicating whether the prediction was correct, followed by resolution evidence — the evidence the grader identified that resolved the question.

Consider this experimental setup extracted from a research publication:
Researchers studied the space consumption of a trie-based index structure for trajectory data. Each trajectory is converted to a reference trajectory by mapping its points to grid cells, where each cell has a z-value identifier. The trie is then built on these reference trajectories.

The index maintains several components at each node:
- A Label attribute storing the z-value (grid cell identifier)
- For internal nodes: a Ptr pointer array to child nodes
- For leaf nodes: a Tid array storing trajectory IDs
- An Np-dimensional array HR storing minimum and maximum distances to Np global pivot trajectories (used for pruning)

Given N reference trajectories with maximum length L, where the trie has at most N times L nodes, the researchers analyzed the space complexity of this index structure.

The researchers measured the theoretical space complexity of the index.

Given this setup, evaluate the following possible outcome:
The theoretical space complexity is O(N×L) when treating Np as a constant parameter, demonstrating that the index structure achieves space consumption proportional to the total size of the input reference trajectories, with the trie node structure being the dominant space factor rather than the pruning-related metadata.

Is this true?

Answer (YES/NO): NO